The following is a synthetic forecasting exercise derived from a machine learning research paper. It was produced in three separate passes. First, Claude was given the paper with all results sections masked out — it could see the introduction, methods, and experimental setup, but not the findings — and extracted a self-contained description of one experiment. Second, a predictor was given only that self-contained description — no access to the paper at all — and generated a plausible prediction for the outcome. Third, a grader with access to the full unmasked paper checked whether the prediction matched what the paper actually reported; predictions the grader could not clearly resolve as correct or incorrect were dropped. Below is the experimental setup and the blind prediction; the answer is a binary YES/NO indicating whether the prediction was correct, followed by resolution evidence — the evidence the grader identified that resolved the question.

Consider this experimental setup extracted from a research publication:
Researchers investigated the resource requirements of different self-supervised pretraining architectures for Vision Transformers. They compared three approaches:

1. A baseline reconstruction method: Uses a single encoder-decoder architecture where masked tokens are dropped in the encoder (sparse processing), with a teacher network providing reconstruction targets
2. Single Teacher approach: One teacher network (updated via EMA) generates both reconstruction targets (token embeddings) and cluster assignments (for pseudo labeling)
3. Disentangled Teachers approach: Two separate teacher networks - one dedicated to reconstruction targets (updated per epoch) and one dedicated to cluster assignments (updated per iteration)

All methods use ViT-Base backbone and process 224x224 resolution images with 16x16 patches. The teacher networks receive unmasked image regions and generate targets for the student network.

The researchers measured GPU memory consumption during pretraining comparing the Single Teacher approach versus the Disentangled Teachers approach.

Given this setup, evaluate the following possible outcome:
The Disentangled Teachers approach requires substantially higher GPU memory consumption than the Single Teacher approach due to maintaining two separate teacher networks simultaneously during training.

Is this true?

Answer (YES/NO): NO